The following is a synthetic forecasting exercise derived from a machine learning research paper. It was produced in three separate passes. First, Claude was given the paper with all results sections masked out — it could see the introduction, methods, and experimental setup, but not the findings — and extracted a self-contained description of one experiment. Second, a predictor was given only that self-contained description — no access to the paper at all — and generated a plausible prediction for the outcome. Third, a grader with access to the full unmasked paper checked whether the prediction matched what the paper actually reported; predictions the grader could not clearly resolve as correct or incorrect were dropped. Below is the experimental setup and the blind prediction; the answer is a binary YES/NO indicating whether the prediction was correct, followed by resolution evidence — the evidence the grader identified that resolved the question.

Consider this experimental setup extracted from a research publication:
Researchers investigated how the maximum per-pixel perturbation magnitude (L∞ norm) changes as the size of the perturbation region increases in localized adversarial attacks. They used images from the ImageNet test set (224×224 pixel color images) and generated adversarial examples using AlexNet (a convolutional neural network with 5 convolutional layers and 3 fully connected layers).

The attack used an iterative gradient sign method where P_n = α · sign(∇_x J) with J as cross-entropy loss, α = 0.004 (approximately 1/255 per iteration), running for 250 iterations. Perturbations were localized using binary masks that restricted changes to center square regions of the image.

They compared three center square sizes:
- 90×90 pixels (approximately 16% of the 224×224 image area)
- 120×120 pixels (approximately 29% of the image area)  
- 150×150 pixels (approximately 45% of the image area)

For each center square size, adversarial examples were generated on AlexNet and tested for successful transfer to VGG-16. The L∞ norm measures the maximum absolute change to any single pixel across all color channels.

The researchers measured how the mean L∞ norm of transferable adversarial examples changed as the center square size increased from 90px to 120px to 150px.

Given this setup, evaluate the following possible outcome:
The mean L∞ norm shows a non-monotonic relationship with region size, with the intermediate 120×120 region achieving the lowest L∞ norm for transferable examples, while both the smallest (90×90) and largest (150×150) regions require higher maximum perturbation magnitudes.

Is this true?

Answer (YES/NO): NO